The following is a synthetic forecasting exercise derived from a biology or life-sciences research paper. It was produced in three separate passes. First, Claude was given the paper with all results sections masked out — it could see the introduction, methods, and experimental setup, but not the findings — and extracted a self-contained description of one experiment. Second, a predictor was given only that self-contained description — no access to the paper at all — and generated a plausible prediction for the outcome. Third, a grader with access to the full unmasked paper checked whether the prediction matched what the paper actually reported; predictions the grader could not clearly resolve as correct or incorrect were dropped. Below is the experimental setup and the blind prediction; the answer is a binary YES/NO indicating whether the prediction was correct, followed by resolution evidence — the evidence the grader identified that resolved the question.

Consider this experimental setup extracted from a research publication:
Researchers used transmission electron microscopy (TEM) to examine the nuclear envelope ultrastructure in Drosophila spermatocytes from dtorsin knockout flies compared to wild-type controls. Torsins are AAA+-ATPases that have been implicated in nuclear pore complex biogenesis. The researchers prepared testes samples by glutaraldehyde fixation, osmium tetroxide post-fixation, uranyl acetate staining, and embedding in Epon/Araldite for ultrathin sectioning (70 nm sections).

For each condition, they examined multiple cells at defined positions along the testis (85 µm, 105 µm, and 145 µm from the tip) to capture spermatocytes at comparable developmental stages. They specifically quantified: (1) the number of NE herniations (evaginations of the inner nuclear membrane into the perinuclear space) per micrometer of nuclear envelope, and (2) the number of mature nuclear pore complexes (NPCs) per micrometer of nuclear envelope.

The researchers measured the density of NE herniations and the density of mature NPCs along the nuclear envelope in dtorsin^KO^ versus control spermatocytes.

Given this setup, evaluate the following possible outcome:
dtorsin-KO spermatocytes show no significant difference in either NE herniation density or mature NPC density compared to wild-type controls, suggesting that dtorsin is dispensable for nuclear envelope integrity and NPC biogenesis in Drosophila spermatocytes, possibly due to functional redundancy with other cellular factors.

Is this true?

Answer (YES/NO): NO